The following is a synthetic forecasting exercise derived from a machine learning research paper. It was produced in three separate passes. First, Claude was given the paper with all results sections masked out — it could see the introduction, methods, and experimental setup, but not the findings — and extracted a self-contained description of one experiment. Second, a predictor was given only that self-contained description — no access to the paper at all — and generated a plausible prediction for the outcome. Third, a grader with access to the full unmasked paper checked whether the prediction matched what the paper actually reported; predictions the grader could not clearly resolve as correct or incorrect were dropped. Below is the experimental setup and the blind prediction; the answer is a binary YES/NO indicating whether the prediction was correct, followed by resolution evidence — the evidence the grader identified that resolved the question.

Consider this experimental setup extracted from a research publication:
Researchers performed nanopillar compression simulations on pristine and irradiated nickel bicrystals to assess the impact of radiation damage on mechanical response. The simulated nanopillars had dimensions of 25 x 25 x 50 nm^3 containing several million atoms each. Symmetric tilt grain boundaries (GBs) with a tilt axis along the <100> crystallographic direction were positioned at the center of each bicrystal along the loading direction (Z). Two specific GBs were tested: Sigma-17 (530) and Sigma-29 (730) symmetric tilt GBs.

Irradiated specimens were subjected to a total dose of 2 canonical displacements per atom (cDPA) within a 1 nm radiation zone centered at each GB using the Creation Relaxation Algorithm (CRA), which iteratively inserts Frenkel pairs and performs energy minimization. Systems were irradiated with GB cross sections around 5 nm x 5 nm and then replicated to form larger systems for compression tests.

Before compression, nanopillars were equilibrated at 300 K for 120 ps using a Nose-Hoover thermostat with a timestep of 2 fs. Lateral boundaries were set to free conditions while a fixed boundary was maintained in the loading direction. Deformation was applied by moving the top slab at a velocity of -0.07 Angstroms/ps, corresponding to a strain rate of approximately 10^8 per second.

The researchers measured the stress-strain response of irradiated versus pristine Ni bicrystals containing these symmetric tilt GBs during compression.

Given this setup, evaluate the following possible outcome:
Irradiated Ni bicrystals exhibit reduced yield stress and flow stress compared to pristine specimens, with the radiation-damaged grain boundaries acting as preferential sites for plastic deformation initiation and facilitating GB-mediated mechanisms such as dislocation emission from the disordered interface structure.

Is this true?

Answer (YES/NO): NO